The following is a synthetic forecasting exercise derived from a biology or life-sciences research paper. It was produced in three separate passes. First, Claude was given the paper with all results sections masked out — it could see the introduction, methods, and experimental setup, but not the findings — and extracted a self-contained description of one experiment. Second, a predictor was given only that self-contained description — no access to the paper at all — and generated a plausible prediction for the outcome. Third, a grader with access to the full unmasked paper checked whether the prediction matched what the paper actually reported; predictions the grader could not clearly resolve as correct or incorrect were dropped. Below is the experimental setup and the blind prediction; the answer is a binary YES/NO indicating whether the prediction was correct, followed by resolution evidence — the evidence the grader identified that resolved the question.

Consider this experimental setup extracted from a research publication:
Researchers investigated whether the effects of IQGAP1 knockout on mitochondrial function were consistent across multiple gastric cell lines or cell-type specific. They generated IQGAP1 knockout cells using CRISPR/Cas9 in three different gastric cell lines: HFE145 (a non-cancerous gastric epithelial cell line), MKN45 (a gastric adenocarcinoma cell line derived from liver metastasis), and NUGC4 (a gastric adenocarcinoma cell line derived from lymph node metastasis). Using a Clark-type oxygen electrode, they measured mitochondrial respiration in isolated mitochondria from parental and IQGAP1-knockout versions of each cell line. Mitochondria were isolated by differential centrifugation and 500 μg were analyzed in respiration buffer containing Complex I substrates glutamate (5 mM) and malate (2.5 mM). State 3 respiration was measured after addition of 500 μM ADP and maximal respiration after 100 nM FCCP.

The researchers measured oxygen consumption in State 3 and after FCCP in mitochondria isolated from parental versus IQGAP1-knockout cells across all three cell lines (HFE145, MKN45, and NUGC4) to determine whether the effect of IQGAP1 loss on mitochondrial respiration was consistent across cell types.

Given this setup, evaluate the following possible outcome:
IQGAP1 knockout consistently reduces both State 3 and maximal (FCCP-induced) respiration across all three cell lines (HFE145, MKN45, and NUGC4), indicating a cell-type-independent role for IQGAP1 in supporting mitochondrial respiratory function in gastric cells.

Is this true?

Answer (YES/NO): NO